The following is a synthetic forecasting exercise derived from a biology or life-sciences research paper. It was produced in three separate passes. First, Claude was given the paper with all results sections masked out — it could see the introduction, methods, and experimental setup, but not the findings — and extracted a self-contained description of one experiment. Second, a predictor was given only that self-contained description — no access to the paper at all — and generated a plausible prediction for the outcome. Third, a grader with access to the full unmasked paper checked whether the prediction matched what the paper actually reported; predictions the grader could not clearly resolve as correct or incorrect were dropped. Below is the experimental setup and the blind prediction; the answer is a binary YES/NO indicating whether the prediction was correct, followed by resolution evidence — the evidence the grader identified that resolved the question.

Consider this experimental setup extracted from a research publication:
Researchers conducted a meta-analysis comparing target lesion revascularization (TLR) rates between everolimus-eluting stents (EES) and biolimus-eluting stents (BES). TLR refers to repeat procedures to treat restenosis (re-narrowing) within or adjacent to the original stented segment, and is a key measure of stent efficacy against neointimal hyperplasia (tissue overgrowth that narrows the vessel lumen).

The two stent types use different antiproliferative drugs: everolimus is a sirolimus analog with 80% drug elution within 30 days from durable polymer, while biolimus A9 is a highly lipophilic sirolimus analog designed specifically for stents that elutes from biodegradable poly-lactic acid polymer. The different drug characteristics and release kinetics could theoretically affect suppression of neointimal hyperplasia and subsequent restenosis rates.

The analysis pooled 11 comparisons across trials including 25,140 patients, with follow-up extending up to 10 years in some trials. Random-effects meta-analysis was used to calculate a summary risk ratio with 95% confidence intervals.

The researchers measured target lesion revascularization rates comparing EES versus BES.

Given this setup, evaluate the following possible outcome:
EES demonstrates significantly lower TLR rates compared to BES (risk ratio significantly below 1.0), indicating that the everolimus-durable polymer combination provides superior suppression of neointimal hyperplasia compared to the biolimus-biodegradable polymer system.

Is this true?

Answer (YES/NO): NO